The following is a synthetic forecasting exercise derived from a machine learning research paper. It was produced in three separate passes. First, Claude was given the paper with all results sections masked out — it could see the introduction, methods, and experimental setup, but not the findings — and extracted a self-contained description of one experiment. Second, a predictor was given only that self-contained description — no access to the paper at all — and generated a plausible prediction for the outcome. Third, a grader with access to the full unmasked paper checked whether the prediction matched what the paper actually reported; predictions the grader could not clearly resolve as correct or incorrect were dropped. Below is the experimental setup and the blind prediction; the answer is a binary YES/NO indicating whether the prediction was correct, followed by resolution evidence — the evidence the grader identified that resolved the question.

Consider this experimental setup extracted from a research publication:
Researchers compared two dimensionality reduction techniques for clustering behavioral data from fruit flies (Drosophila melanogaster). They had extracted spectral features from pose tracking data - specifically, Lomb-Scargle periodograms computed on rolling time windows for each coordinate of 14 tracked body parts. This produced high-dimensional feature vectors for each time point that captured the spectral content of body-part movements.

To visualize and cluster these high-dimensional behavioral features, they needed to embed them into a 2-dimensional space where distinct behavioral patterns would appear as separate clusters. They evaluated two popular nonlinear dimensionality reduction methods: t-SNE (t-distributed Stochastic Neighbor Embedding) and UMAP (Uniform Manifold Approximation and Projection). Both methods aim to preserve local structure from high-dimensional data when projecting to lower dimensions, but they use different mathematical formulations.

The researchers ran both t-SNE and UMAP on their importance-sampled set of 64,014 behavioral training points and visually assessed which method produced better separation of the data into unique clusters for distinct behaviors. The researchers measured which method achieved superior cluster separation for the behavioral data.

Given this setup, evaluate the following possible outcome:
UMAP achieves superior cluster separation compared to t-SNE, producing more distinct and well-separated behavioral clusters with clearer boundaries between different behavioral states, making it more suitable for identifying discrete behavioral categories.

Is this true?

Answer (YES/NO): YES